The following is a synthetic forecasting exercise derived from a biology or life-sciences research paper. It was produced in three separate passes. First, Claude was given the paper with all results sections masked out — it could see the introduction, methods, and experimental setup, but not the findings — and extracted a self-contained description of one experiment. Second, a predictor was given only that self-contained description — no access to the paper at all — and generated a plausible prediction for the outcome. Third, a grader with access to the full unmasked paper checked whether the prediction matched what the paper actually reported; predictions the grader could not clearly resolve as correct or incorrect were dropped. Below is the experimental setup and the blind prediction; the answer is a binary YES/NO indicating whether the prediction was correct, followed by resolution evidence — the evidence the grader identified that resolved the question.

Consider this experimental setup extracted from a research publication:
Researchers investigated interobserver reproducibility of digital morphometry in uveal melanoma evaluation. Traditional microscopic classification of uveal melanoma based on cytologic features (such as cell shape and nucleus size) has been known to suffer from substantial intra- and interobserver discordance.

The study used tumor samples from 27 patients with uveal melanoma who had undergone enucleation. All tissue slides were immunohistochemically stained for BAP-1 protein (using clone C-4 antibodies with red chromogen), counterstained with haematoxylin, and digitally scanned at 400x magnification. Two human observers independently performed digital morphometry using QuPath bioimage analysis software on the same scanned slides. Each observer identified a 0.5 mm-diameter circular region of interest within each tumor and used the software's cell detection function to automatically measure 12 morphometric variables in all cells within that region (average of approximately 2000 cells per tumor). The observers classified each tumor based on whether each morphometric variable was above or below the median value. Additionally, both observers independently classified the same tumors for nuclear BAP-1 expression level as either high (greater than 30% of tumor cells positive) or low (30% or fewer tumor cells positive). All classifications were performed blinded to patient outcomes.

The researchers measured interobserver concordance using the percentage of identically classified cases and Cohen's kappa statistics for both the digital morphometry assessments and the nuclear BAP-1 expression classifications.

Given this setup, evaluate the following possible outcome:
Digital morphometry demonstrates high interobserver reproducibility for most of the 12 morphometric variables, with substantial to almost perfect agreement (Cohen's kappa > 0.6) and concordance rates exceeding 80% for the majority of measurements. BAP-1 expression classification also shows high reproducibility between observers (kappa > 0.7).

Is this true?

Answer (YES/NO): YES